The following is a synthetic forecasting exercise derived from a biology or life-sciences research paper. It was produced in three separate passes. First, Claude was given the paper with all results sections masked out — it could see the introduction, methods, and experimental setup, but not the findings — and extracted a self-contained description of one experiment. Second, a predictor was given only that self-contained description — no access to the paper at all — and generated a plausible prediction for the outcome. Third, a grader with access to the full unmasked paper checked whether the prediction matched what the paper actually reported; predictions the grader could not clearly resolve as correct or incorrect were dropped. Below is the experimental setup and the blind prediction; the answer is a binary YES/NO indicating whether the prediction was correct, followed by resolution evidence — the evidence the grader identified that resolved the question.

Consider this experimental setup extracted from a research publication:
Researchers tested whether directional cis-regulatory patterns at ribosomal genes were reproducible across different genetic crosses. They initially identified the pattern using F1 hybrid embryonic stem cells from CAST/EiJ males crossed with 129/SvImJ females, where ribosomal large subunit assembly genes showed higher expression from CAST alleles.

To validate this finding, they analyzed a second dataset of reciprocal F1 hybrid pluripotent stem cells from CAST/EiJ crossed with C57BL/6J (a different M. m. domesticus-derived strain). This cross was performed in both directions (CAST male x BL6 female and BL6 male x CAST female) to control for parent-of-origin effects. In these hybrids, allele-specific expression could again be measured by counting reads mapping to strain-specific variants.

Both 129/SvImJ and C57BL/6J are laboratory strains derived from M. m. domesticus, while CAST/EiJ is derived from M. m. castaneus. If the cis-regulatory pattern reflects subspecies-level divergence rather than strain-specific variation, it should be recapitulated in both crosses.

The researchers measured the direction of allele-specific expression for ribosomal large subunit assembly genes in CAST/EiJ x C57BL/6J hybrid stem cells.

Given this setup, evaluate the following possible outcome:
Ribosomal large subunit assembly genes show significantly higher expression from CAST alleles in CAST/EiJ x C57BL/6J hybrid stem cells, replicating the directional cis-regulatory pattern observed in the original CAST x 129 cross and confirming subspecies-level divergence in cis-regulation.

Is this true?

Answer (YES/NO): YES